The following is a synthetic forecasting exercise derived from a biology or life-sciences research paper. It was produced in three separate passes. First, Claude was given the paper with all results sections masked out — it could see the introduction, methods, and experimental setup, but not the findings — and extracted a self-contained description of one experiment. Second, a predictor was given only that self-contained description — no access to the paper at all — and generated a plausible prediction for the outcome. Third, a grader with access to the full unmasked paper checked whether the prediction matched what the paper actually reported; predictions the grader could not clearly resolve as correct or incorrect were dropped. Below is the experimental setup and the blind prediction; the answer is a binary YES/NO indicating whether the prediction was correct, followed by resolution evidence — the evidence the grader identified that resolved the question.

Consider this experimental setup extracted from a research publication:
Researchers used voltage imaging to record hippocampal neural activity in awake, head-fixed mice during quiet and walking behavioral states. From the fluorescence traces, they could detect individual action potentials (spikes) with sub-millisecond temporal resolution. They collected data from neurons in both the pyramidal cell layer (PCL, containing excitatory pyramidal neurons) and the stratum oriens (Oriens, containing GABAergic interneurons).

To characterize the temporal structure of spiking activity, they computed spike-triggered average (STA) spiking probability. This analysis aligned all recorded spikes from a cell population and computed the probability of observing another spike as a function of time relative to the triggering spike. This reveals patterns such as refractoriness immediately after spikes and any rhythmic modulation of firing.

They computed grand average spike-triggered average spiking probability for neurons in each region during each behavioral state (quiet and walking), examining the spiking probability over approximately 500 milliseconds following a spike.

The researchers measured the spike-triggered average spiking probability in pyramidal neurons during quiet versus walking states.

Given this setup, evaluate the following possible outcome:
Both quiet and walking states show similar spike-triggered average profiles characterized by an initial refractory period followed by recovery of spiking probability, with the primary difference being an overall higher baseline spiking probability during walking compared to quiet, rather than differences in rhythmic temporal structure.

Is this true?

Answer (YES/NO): NO